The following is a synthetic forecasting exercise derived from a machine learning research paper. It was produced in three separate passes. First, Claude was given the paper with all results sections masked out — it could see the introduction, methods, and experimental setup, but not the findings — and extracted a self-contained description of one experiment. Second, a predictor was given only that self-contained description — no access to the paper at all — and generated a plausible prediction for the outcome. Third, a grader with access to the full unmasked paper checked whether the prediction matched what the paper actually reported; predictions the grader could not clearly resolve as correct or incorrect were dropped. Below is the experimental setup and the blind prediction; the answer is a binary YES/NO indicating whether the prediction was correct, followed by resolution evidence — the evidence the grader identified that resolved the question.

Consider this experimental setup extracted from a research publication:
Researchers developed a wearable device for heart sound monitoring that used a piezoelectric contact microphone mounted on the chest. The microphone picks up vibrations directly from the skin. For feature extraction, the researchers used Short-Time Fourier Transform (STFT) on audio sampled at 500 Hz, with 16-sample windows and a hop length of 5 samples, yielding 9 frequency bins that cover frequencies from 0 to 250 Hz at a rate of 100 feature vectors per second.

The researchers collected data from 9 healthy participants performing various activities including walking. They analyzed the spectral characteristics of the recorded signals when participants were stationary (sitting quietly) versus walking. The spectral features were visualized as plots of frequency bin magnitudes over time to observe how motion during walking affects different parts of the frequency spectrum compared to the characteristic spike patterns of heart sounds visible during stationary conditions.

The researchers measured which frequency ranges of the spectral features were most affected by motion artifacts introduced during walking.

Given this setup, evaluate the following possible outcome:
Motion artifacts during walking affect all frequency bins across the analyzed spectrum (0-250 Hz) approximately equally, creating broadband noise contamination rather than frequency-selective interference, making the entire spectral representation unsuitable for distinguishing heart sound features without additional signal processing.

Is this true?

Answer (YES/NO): NO